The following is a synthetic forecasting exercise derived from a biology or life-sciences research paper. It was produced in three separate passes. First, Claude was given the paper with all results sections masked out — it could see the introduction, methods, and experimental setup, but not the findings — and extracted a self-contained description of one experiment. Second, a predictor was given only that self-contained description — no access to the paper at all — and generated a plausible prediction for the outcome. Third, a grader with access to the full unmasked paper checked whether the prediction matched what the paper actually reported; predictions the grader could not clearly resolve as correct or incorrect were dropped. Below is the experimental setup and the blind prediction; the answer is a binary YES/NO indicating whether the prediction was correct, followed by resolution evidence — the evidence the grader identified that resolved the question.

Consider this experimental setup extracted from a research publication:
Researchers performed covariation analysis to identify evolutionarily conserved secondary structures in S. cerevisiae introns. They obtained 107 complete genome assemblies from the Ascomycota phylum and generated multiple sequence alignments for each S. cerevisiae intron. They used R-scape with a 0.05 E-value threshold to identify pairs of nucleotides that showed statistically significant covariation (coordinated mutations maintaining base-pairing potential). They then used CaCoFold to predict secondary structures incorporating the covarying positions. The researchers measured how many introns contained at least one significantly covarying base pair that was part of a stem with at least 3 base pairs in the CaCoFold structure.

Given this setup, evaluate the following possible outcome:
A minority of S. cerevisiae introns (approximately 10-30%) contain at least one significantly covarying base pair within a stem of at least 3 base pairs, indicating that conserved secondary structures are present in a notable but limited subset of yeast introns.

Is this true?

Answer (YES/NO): NO